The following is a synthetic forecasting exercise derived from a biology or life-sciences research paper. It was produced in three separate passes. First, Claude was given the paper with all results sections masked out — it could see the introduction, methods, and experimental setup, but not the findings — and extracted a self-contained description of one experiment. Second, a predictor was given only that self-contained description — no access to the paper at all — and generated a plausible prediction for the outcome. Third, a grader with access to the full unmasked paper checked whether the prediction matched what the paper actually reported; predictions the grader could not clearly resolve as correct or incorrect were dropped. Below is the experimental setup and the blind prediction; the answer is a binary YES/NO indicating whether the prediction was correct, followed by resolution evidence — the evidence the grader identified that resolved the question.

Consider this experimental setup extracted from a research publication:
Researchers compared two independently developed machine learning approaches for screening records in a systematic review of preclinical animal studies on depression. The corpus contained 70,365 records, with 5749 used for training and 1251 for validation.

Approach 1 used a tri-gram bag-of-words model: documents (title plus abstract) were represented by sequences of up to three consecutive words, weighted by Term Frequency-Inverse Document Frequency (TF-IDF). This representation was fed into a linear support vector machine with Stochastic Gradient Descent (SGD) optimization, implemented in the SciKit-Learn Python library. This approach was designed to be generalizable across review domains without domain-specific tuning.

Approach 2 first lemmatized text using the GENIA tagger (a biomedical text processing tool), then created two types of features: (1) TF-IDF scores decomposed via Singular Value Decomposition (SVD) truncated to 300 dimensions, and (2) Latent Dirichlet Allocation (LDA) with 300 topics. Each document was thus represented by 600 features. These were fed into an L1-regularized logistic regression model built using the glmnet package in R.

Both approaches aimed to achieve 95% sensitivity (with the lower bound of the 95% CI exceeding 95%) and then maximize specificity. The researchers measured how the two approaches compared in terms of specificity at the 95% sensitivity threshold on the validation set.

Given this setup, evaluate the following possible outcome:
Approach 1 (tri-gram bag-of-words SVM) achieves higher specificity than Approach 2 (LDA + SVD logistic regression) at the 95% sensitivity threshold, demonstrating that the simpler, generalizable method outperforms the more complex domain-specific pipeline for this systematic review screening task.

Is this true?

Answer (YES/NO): YES